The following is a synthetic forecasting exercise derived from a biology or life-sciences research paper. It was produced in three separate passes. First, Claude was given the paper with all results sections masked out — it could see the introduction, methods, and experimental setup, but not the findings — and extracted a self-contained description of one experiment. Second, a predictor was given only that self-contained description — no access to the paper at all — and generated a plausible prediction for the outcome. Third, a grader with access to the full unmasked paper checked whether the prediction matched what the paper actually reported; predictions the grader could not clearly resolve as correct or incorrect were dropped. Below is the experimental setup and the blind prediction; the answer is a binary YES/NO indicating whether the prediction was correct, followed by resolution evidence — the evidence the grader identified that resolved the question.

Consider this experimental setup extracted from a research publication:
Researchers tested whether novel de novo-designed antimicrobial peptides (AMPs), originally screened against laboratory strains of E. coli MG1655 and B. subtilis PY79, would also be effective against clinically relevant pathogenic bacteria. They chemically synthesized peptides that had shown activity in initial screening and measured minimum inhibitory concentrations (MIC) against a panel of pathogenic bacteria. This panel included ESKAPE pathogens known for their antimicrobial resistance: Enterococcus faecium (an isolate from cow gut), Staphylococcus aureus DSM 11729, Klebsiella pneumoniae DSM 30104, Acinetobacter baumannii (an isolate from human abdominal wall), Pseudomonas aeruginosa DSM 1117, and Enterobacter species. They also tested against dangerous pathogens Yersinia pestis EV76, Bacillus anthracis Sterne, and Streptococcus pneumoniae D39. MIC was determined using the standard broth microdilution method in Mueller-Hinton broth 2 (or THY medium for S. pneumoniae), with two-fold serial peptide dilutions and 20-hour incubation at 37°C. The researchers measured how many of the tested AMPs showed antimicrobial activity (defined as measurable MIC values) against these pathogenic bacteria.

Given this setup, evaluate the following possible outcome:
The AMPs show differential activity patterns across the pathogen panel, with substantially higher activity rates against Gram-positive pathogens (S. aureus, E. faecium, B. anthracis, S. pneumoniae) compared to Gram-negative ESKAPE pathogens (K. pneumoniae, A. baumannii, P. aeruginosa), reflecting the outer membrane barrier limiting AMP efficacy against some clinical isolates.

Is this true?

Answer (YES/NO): NO